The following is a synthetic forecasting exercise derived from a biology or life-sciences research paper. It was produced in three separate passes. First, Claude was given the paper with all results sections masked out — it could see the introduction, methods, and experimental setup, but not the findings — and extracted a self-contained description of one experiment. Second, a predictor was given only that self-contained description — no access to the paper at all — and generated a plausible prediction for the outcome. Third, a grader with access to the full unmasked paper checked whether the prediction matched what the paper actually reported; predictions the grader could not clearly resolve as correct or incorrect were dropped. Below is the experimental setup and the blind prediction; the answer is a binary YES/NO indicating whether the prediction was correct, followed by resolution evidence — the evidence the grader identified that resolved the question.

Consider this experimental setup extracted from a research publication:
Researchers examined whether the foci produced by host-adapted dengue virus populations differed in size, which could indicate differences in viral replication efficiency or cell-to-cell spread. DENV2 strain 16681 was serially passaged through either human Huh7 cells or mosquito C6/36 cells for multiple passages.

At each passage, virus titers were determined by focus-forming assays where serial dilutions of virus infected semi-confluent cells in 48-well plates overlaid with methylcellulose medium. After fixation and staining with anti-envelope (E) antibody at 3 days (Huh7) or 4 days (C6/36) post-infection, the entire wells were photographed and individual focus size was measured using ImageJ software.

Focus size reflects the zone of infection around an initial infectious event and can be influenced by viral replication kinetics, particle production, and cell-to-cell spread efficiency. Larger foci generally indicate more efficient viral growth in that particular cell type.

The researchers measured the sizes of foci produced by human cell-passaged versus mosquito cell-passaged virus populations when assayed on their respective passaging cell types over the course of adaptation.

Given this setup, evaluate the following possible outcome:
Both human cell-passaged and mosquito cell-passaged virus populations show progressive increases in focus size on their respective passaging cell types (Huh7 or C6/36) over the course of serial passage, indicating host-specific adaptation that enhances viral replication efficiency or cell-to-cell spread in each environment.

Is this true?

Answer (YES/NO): YES